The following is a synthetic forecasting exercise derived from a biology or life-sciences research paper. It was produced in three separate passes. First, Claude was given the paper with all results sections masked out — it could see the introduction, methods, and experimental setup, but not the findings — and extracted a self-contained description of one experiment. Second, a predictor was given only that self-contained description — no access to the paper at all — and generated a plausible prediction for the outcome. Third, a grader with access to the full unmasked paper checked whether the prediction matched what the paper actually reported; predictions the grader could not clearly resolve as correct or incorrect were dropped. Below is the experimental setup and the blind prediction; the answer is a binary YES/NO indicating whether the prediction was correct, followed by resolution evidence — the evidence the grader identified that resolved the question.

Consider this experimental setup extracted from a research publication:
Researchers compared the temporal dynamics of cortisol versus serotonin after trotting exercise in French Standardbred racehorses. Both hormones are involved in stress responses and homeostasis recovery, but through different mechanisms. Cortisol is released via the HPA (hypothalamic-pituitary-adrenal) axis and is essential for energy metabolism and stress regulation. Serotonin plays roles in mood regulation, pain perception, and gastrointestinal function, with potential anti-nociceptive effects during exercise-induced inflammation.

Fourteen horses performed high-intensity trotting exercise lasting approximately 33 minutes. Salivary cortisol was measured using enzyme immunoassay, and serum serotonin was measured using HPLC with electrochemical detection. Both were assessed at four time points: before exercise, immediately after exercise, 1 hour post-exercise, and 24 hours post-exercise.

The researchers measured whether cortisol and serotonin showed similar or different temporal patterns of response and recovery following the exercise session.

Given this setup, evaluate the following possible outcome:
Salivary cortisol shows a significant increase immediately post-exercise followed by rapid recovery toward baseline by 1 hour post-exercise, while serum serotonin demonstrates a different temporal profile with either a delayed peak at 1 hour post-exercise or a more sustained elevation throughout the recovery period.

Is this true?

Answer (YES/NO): NO